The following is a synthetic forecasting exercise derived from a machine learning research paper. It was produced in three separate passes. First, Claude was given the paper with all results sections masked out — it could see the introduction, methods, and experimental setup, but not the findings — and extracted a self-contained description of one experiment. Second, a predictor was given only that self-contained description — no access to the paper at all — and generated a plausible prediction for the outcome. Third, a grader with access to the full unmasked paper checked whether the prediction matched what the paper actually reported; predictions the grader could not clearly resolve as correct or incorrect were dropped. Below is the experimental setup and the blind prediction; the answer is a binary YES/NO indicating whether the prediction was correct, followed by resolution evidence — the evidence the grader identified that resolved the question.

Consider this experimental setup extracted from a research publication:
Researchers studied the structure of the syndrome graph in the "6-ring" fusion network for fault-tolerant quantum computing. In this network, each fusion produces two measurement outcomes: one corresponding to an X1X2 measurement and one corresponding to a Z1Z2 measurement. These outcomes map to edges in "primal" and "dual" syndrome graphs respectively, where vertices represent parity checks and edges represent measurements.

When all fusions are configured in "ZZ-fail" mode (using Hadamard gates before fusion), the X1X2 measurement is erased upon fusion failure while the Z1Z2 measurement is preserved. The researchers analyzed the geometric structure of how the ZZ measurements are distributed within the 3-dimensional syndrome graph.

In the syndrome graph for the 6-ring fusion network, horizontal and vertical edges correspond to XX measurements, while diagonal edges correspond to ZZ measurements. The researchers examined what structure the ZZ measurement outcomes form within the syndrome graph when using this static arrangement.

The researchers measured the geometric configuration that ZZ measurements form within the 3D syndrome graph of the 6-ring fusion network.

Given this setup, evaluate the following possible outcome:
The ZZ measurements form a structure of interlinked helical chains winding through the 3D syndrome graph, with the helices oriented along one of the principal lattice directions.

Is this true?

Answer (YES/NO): NO